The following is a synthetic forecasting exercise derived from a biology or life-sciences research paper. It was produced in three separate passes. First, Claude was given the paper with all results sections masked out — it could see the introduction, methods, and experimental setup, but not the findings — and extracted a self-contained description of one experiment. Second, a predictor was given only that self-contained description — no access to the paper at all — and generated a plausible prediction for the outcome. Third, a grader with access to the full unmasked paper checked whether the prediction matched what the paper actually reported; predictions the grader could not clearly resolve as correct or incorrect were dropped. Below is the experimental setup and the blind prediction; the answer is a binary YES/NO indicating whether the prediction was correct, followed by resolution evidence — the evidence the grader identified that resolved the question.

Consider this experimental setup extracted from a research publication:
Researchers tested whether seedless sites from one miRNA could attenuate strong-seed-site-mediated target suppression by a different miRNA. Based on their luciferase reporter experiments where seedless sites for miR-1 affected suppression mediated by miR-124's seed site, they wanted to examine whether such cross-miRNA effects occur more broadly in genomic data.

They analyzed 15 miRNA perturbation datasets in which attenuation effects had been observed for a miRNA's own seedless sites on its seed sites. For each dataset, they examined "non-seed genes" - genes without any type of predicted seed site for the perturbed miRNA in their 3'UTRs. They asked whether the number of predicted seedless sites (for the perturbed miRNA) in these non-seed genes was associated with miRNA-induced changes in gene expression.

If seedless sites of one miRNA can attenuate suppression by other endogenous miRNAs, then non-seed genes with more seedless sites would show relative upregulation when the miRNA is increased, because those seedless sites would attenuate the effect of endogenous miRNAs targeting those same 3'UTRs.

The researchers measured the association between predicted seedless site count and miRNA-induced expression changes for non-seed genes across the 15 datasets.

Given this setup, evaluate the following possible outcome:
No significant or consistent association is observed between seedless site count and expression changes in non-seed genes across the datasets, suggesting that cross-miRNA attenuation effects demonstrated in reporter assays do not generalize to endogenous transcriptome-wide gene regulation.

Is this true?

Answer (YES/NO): NO